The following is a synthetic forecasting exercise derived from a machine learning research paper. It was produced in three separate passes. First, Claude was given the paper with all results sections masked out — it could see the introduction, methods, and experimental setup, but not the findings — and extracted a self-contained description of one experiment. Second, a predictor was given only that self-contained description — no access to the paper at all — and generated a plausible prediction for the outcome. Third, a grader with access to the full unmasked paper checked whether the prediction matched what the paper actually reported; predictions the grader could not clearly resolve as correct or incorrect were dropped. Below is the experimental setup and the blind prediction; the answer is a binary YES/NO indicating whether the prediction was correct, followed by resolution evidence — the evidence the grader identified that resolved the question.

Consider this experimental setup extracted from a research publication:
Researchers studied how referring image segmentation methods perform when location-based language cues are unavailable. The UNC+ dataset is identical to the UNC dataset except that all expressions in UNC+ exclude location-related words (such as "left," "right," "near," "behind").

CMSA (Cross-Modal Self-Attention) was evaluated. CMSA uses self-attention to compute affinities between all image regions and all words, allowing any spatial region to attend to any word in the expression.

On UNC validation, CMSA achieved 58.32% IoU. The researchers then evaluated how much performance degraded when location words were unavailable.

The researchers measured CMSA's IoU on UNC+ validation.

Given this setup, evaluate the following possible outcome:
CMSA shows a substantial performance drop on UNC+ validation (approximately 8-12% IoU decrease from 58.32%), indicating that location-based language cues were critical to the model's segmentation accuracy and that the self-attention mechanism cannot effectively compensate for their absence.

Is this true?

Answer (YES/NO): NO